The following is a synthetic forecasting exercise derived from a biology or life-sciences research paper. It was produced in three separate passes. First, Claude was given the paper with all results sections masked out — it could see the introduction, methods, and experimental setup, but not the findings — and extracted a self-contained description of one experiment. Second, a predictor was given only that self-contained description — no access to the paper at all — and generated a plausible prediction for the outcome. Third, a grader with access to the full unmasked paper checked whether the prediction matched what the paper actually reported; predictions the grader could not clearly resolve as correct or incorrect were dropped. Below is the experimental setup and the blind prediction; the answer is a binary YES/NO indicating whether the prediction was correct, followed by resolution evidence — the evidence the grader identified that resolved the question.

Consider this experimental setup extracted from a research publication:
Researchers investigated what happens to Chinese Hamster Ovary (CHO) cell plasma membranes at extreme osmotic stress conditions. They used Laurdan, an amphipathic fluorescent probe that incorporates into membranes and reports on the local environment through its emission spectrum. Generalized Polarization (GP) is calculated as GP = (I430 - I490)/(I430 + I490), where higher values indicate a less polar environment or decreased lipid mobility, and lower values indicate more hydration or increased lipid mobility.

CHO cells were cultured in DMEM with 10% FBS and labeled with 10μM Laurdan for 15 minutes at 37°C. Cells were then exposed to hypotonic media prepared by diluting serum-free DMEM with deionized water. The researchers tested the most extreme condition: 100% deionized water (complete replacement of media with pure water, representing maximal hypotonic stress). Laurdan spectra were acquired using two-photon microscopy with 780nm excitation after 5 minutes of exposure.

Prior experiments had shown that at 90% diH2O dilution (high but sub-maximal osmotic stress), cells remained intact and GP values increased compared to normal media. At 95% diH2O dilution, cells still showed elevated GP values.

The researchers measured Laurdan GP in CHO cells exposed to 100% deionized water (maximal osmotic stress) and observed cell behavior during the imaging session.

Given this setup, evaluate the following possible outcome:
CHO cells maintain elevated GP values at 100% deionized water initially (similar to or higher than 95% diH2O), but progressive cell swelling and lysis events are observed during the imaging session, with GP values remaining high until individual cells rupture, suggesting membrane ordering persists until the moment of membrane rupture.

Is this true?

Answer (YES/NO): NO